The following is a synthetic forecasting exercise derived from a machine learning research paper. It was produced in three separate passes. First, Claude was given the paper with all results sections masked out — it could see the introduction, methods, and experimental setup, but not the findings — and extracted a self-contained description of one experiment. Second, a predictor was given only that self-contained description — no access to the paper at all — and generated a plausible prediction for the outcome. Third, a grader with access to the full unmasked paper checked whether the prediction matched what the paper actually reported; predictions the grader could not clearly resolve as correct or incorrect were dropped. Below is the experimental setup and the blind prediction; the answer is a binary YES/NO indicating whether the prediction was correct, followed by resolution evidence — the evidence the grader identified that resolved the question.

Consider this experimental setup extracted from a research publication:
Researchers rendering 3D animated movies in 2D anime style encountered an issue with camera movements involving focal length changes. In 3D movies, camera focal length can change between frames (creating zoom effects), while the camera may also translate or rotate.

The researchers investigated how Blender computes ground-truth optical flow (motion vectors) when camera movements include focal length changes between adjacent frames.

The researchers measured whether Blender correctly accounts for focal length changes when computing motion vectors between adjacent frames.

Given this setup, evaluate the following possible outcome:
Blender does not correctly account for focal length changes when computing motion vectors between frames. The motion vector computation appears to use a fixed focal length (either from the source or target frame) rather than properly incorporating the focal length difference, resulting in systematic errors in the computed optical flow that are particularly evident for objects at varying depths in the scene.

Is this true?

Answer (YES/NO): YES